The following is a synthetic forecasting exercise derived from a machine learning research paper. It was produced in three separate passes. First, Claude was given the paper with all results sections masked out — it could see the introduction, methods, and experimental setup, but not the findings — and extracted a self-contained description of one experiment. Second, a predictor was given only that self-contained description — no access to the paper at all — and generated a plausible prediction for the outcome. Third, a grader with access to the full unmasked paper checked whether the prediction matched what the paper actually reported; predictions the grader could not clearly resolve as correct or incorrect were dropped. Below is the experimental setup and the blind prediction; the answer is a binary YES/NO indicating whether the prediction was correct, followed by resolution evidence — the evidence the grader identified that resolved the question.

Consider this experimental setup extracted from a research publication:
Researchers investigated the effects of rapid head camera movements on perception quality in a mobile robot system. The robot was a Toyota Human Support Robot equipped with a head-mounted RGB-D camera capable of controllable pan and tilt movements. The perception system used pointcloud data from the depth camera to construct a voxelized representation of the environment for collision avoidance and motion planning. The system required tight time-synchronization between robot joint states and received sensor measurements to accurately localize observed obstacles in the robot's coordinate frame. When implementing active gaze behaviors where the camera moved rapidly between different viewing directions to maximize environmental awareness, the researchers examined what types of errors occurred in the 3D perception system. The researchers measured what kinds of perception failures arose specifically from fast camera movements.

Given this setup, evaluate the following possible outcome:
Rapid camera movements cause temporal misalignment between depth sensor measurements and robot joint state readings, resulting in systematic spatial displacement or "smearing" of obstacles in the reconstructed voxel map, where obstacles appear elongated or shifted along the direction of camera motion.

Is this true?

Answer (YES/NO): NO